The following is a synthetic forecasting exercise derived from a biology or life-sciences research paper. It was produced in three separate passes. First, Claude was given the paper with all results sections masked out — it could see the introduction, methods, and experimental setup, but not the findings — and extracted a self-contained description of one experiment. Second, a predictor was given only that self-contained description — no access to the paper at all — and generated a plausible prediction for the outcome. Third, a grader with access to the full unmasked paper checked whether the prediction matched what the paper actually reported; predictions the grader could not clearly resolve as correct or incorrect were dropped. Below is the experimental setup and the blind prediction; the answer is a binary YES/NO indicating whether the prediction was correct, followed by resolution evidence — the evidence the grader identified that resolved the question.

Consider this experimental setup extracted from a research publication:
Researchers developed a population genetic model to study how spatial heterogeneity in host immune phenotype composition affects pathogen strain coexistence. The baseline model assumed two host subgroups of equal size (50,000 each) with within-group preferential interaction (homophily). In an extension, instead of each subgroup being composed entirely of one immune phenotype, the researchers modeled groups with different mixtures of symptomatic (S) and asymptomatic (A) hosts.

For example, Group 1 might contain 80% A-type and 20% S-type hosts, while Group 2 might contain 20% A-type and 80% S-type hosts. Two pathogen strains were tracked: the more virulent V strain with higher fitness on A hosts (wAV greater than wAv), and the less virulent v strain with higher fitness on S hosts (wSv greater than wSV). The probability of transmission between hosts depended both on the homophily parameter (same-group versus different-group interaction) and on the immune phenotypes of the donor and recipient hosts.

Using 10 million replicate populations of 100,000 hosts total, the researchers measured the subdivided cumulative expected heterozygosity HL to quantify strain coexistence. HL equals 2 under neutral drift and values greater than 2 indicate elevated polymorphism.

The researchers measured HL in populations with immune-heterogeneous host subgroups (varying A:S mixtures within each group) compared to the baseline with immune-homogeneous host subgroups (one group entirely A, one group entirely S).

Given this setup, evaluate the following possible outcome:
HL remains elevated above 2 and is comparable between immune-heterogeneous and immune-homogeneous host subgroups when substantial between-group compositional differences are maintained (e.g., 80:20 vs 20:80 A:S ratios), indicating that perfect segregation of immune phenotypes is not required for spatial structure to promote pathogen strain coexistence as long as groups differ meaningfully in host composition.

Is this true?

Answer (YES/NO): NO